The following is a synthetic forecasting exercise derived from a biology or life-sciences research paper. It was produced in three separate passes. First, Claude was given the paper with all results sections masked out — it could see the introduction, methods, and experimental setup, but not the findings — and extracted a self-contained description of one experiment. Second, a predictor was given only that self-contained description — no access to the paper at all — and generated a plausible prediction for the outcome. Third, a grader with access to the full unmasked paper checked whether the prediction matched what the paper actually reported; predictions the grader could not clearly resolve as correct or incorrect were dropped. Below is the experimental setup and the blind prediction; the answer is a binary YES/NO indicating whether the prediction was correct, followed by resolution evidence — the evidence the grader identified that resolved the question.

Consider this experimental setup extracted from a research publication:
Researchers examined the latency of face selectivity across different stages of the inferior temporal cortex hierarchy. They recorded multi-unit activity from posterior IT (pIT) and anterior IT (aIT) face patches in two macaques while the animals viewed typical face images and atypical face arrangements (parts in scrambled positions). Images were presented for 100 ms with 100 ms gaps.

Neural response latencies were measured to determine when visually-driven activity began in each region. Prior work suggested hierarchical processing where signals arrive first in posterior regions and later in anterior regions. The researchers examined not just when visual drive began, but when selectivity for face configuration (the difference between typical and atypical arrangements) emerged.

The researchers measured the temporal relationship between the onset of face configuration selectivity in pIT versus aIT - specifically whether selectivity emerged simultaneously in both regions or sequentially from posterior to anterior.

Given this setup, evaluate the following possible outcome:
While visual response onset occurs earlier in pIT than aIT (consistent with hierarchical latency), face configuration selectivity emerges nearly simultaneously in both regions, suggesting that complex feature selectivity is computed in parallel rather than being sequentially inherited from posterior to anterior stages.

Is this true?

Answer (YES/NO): NO